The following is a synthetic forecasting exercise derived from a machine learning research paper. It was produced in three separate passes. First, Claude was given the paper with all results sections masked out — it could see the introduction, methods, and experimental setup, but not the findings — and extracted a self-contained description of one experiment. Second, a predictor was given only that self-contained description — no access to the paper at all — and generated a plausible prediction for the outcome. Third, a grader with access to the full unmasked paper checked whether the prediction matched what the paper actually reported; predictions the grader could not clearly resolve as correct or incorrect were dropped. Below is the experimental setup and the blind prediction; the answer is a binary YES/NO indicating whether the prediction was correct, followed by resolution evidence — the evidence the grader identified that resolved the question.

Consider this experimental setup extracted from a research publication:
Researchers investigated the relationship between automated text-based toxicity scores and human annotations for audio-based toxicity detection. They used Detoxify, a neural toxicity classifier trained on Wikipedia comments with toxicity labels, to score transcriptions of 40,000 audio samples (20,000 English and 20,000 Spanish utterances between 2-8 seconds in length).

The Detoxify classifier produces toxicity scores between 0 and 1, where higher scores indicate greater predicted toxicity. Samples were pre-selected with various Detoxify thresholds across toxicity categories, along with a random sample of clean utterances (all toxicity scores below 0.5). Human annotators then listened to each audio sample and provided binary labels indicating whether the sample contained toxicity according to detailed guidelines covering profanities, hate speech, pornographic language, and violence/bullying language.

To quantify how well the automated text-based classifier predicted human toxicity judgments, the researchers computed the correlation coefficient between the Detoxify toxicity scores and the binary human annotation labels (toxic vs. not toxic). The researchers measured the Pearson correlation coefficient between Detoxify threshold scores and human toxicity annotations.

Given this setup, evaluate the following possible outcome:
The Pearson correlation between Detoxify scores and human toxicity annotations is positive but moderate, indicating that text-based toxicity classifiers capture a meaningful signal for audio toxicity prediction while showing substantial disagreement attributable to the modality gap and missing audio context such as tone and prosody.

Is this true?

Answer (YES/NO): YES